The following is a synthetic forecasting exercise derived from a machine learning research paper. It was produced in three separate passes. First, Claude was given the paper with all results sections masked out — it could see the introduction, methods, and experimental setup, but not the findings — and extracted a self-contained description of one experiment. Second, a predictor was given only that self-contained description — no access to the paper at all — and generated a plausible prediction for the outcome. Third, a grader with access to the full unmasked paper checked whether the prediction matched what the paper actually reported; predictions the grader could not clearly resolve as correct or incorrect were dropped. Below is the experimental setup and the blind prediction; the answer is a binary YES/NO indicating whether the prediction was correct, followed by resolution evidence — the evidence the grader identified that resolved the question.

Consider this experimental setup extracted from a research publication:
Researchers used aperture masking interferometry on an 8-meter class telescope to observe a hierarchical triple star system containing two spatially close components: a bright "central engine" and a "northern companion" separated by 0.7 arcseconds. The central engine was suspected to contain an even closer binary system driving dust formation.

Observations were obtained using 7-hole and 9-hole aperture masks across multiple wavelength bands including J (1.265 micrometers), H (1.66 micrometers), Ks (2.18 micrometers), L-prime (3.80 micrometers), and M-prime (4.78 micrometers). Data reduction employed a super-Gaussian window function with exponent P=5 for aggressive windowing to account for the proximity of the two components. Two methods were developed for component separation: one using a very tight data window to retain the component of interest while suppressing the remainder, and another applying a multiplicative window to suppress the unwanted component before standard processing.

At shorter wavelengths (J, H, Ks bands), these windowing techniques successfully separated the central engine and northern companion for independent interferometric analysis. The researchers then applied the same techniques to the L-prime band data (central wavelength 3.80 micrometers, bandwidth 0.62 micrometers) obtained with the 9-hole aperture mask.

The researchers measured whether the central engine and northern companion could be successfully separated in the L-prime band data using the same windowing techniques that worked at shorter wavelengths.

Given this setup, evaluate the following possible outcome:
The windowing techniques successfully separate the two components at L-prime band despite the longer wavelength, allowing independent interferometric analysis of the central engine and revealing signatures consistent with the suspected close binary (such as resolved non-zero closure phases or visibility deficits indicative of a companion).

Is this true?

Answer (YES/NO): NO